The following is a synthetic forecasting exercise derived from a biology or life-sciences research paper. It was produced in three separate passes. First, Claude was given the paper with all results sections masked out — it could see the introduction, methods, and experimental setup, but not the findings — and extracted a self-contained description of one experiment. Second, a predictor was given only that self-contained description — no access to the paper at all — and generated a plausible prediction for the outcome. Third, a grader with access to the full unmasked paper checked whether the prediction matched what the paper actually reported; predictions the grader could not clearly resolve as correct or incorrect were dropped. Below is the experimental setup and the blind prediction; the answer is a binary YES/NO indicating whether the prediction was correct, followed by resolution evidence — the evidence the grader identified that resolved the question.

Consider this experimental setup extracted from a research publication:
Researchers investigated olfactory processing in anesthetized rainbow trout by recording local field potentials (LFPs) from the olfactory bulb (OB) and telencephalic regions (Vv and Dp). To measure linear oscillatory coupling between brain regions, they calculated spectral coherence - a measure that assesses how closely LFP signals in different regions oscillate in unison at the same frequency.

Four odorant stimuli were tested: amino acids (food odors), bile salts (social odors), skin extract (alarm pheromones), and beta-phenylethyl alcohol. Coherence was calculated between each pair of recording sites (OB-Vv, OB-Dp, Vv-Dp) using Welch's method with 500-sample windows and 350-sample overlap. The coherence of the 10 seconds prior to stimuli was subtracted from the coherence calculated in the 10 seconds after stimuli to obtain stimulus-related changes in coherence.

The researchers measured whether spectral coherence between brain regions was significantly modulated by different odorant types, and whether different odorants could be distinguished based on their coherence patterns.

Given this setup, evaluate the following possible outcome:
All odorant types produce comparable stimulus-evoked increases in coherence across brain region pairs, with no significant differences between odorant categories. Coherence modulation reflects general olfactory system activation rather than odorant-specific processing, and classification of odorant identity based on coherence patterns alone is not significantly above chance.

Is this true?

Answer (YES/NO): YES